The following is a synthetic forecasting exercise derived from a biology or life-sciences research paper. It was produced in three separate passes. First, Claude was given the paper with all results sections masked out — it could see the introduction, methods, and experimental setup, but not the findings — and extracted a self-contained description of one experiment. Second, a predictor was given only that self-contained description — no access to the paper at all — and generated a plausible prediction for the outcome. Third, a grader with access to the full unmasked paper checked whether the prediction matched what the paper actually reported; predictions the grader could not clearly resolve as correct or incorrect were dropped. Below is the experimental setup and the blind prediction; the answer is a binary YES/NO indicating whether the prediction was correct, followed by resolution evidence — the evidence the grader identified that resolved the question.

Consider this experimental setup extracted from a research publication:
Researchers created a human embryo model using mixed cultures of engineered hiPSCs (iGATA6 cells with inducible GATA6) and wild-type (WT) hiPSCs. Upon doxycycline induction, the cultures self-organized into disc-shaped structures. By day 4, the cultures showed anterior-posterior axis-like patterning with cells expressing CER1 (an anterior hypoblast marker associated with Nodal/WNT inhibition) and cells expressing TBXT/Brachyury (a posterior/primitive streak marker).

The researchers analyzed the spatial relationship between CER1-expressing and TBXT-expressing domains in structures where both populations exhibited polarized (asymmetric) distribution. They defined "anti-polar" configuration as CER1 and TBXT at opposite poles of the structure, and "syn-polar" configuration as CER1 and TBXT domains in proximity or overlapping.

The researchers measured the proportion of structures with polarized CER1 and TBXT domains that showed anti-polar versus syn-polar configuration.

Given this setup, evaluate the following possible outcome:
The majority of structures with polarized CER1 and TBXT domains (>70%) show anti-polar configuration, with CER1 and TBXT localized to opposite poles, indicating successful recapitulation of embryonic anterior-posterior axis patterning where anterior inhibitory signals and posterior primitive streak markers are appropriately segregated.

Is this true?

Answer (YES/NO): NO